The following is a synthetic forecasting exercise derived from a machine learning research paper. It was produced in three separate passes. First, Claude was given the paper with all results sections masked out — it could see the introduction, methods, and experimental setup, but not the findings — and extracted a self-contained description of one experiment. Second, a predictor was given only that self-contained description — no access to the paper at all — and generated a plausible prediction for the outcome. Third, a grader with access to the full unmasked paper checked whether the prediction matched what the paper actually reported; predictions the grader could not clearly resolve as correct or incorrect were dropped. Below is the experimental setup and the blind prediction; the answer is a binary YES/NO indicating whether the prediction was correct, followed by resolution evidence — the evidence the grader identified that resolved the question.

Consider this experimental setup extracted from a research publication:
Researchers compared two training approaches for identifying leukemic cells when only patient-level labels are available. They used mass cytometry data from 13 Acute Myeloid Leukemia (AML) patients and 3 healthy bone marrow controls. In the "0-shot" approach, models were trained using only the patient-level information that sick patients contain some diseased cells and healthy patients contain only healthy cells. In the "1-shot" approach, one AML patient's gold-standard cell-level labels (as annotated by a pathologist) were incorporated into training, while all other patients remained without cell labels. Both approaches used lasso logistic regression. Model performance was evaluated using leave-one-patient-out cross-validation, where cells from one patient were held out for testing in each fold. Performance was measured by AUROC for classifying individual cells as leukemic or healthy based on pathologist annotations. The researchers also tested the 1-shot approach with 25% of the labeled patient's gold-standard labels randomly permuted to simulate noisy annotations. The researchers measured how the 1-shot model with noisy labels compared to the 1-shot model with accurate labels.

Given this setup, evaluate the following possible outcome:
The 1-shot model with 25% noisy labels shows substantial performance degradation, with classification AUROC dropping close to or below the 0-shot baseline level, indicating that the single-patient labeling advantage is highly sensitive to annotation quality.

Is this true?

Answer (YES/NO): NO